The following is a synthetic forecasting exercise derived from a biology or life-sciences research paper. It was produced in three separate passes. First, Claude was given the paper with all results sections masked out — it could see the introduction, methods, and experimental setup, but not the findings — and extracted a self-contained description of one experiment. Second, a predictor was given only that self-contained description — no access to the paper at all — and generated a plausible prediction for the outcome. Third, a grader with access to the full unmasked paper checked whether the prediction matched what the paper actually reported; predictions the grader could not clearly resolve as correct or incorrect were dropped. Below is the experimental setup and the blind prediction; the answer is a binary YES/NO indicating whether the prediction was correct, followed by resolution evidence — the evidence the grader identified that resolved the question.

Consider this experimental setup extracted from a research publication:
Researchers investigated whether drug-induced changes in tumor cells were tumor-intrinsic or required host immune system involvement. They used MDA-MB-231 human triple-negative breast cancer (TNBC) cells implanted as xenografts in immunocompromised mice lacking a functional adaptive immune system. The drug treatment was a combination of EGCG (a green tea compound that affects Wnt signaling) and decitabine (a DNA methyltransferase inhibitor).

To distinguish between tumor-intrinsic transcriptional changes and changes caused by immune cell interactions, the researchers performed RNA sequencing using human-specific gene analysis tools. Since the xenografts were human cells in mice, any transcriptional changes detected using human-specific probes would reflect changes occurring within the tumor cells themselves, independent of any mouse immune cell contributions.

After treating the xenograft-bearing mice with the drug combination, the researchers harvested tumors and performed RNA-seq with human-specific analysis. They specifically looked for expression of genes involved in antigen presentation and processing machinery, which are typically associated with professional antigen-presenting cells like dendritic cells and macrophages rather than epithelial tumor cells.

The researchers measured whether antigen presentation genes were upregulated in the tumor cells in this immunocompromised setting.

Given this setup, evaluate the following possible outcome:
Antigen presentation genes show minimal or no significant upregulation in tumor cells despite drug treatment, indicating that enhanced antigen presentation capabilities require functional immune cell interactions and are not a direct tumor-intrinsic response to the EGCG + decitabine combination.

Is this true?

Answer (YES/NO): NO